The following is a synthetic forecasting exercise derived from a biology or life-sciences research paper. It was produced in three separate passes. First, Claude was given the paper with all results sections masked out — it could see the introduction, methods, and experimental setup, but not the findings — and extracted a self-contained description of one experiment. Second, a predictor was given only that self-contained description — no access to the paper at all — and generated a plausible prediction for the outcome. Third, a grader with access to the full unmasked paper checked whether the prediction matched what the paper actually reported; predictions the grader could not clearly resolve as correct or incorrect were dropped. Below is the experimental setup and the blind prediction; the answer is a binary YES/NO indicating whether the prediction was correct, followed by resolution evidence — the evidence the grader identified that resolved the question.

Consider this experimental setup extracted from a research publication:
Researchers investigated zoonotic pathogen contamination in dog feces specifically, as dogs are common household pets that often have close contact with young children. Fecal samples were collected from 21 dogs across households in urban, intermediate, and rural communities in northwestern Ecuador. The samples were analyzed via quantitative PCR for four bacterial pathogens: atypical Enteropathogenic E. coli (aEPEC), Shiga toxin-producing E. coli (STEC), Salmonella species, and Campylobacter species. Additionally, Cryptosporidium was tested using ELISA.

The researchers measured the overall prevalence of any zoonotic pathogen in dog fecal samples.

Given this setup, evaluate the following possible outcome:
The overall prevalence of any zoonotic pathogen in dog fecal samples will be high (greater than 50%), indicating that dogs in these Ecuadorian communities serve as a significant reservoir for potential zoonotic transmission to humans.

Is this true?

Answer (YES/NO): YES